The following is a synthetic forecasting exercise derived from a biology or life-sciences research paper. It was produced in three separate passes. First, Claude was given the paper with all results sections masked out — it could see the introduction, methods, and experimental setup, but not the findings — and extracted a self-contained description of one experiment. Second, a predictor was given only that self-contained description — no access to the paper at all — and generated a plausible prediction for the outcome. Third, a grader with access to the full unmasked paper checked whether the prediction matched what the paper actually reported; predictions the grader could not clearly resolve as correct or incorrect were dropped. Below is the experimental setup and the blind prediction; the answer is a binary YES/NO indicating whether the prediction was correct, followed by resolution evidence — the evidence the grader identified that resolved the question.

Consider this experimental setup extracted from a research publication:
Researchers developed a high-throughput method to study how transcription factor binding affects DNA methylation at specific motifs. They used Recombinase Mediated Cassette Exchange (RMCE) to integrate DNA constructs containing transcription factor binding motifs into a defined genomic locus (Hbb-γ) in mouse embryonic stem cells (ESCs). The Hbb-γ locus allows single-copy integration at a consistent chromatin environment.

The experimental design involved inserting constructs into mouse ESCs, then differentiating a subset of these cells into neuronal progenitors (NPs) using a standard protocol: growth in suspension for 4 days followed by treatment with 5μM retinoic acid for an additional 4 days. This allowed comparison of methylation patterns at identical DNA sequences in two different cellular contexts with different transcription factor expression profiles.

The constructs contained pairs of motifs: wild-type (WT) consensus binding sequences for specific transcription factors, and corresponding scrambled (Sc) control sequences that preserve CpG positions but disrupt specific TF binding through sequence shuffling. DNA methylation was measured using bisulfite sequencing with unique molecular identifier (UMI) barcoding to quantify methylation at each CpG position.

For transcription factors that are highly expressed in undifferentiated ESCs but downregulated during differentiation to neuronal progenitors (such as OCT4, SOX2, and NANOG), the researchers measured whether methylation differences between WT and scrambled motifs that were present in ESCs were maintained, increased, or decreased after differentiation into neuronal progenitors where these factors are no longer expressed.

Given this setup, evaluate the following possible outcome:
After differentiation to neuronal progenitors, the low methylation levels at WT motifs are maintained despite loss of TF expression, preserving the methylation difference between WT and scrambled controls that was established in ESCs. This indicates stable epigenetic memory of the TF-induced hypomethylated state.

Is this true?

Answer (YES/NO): NO